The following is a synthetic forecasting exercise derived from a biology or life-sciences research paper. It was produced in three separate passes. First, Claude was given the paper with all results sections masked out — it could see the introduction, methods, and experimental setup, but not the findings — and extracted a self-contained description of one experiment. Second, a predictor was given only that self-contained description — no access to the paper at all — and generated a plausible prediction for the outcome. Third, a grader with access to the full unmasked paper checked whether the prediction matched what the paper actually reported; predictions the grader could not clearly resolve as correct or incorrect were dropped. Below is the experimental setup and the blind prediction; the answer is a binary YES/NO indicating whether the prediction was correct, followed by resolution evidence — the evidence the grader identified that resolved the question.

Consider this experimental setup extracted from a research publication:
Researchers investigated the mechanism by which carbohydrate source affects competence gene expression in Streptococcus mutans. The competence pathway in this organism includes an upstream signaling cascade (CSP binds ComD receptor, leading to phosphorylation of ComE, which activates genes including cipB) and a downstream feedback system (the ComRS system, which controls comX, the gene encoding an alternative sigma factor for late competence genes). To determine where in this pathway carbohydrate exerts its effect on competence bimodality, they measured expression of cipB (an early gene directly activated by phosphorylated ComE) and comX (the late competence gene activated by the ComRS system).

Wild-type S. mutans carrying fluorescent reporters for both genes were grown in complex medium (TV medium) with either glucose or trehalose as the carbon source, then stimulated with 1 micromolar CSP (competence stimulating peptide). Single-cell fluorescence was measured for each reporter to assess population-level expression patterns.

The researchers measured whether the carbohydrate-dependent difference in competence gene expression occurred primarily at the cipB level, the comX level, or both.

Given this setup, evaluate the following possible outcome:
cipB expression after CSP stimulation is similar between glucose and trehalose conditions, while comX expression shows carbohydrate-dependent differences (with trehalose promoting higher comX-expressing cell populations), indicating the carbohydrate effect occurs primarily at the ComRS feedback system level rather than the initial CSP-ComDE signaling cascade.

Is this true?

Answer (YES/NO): YES